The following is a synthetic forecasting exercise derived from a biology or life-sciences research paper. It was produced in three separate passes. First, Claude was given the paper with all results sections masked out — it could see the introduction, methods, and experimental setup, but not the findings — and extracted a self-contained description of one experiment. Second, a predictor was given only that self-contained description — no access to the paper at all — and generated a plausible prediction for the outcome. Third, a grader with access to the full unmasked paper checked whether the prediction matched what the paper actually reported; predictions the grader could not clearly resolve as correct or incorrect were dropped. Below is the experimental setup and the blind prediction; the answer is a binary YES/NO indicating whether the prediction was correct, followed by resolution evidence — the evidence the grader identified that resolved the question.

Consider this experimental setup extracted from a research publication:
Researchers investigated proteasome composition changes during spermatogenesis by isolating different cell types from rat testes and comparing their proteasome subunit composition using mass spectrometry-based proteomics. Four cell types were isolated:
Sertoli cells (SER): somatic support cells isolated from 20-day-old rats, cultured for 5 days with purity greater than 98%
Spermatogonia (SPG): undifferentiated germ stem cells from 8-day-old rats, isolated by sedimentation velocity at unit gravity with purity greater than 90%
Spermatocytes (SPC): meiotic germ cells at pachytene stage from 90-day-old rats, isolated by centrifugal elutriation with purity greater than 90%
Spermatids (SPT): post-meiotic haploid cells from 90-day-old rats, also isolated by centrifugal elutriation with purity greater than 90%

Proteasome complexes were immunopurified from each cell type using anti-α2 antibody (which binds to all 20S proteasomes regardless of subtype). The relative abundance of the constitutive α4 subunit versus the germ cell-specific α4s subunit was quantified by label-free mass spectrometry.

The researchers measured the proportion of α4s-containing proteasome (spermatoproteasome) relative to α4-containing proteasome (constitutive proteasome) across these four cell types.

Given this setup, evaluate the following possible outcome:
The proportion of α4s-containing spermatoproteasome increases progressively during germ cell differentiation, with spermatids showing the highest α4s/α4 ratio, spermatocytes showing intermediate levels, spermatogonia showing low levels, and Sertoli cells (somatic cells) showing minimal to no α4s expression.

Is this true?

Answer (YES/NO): NO